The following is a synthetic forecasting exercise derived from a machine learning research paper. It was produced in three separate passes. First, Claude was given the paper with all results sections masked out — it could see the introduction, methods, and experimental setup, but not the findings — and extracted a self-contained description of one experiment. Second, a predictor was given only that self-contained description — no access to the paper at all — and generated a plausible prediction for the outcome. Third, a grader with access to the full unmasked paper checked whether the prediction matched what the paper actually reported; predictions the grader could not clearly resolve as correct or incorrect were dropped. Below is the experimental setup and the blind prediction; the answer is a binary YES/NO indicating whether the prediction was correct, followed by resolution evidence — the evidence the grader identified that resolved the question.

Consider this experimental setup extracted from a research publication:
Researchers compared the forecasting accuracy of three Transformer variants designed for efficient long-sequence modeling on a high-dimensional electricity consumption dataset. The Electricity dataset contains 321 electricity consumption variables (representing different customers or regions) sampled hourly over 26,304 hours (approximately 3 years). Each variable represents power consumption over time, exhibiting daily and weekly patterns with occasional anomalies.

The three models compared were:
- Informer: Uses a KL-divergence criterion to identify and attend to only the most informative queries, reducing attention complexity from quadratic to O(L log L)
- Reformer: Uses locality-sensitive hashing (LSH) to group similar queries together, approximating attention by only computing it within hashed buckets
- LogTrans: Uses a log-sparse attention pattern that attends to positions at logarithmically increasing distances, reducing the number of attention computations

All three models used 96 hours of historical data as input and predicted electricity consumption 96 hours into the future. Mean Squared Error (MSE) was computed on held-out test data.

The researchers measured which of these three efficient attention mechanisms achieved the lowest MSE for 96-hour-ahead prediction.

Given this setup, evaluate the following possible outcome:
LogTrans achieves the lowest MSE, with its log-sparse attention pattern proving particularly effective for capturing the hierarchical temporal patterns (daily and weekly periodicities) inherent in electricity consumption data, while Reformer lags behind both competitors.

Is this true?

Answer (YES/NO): YES